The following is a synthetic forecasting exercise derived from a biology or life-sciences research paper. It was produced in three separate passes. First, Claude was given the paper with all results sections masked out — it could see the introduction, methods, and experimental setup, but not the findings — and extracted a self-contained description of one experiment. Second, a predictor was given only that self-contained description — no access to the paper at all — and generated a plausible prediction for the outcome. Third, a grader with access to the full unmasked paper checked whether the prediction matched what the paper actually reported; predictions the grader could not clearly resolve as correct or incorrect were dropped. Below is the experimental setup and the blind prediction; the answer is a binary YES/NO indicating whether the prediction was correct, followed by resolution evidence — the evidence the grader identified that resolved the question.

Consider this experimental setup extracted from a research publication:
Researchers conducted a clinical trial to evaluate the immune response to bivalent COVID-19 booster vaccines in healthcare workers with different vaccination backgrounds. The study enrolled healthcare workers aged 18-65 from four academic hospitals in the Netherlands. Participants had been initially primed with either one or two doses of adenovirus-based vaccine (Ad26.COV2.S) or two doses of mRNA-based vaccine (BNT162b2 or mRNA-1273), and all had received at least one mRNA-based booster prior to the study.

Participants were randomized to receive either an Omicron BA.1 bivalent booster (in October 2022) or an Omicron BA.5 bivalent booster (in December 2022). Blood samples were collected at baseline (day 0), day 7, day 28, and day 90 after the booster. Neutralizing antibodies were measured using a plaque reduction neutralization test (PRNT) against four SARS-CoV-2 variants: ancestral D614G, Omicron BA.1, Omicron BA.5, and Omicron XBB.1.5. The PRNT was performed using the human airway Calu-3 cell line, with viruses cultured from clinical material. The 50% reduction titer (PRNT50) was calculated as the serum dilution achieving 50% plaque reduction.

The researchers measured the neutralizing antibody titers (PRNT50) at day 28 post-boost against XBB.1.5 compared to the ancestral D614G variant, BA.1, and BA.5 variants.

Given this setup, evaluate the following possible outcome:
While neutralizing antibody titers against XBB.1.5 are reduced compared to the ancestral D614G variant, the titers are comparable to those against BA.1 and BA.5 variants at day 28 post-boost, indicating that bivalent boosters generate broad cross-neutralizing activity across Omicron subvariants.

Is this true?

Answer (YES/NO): NO